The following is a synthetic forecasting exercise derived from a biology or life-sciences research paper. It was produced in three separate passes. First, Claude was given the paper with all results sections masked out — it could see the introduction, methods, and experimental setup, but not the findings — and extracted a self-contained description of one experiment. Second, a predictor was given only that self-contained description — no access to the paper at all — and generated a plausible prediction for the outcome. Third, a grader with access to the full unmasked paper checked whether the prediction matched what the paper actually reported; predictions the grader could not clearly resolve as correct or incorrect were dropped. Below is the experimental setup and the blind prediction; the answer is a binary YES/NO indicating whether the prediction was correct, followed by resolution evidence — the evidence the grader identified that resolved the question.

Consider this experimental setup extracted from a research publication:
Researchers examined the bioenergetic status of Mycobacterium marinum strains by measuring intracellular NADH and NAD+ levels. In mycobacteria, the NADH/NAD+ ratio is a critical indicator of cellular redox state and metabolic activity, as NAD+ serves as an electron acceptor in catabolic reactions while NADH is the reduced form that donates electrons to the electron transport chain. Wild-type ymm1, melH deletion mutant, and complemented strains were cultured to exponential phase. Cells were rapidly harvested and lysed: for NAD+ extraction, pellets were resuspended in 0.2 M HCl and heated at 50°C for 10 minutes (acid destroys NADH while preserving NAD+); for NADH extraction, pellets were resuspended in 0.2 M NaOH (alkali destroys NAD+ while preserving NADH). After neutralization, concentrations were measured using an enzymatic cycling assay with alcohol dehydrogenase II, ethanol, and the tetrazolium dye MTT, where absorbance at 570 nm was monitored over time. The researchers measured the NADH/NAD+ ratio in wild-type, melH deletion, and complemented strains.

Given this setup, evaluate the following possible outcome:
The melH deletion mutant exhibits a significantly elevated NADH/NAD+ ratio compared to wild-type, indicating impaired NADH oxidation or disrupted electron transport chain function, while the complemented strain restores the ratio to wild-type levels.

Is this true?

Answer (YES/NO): NO